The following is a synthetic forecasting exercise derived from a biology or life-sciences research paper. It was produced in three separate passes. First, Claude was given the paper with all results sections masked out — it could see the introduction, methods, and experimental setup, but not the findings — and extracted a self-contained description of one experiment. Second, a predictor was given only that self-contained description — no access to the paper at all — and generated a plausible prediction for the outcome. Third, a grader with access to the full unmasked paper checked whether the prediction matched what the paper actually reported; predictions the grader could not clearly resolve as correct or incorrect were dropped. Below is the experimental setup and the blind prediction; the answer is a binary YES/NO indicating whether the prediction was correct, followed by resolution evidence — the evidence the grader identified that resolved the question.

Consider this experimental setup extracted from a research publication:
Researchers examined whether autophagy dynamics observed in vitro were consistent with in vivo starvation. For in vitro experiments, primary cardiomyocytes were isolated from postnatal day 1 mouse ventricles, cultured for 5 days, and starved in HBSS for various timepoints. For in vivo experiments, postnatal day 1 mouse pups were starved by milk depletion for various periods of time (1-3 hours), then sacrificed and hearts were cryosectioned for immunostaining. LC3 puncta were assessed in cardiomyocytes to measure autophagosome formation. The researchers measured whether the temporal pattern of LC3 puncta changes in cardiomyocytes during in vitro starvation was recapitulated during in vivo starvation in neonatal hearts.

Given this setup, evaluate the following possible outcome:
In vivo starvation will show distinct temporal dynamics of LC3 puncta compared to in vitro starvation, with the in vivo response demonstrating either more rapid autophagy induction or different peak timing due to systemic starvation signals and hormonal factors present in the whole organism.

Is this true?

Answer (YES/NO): NO